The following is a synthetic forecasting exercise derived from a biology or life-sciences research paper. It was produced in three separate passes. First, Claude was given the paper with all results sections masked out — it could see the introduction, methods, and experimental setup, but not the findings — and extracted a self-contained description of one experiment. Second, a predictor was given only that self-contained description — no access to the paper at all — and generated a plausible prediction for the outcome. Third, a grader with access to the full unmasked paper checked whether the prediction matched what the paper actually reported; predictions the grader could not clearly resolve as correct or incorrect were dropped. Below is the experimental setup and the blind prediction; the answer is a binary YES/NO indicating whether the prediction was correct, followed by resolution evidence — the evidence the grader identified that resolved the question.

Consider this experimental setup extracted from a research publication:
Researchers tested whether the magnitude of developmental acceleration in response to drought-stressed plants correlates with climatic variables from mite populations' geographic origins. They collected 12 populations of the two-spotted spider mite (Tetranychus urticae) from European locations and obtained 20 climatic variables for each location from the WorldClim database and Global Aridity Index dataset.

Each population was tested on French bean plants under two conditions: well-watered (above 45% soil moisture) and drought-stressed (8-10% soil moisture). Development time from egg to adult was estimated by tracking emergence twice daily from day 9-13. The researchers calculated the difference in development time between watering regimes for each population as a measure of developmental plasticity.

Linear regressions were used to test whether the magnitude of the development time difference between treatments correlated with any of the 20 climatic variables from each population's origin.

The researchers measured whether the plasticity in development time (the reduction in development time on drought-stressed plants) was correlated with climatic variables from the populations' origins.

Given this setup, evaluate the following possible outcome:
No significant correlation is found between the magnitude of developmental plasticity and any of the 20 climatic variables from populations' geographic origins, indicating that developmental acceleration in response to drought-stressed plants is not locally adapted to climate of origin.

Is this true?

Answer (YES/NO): NO